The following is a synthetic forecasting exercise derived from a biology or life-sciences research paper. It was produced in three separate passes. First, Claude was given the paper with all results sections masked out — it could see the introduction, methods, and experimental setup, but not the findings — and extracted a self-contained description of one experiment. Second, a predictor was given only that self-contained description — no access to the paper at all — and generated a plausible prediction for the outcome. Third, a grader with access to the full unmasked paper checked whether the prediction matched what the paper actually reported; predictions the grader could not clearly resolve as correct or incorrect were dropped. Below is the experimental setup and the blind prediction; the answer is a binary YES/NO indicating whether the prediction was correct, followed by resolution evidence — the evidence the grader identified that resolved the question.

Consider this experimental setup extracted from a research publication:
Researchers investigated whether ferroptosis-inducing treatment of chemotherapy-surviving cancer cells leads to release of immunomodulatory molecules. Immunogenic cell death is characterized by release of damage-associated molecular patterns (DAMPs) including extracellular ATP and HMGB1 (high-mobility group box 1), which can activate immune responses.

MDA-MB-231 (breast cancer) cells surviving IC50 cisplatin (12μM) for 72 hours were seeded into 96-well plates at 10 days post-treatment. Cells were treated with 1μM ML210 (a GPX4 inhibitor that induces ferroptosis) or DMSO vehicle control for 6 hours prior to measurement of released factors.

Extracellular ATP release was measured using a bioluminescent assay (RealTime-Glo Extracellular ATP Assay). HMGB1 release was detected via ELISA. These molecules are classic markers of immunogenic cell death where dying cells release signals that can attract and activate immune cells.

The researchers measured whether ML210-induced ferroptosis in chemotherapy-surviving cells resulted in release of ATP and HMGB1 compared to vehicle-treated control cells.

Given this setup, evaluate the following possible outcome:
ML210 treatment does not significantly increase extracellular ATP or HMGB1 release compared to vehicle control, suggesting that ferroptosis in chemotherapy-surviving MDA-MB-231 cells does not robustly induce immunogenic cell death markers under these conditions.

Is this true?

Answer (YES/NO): YES